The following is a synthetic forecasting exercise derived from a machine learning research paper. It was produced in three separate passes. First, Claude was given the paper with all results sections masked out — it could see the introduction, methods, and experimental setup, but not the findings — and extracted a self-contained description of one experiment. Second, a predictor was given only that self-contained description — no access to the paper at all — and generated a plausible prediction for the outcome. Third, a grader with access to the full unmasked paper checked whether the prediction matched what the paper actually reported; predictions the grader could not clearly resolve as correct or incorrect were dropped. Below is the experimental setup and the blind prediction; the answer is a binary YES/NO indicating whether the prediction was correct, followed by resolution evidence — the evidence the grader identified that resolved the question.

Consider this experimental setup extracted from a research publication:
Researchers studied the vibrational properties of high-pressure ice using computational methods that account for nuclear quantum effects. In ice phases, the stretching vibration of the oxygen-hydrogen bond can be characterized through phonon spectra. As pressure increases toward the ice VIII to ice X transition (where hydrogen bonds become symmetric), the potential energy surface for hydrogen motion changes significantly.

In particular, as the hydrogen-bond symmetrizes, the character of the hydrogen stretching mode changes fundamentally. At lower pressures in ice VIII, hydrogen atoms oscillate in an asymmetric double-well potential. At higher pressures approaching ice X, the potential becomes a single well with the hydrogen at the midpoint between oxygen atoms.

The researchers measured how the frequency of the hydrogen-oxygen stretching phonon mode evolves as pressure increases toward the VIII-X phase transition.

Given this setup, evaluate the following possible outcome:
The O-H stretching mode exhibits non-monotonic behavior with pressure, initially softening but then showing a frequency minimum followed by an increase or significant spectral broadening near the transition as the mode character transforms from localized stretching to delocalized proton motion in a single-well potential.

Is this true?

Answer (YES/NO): NO